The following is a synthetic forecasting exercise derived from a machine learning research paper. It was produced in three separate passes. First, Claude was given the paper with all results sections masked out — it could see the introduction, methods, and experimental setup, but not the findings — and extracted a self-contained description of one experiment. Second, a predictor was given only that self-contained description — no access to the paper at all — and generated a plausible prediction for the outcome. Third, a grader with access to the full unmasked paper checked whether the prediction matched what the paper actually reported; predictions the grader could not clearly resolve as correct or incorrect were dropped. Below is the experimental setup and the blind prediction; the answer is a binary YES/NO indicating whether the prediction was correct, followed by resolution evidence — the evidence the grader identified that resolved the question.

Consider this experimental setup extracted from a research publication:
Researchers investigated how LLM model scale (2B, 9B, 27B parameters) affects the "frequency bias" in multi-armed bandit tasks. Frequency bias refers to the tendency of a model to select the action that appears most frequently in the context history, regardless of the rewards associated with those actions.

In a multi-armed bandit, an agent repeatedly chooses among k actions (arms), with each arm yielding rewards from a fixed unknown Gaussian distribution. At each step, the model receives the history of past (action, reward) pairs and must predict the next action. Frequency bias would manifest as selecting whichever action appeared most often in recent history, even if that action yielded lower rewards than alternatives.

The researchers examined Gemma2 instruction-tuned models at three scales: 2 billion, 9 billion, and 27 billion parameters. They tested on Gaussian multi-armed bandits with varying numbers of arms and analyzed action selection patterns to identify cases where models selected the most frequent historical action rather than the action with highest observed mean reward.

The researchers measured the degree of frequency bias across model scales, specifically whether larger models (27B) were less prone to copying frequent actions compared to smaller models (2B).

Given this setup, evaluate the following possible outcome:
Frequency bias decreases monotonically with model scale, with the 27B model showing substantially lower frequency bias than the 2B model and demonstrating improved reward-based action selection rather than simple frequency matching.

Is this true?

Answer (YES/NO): YES